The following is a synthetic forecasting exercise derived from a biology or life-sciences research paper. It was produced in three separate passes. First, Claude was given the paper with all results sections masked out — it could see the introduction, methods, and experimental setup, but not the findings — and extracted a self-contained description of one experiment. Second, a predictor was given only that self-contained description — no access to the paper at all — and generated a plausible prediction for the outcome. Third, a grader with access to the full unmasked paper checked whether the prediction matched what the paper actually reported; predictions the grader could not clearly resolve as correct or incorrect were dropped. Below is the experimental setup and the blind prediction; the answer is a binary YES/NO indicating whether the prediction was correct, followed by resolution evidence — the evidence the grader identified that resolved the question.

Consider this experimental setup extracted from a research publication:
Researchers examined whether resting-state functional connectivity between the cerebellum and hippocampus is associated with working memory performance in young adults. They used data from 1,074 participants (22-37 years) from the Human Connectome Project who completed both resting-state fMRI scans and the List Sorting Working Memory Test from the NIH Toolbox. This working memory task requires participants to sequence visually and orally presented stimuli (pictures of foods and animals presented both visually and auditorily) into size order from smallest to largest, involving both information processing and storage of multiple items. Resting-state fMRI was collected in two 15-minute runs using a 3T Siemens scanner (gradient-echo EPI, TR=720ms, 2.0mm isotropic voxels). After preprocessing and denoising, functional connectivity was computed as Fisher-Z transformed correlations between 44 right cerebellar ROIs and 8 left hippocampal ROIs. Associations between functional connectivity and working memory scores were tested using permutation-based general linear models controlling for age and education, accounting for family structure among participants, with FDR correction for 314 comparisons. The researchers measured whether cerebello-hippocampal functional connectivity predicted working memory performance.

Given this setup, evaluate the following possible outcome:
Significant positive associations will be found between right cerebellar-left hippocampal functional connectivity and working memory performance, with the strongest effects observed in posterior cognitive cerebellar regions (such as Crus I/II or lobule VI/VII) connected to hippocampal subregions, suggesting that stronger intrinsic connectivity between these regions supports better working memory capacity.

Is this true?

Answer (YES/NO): NO